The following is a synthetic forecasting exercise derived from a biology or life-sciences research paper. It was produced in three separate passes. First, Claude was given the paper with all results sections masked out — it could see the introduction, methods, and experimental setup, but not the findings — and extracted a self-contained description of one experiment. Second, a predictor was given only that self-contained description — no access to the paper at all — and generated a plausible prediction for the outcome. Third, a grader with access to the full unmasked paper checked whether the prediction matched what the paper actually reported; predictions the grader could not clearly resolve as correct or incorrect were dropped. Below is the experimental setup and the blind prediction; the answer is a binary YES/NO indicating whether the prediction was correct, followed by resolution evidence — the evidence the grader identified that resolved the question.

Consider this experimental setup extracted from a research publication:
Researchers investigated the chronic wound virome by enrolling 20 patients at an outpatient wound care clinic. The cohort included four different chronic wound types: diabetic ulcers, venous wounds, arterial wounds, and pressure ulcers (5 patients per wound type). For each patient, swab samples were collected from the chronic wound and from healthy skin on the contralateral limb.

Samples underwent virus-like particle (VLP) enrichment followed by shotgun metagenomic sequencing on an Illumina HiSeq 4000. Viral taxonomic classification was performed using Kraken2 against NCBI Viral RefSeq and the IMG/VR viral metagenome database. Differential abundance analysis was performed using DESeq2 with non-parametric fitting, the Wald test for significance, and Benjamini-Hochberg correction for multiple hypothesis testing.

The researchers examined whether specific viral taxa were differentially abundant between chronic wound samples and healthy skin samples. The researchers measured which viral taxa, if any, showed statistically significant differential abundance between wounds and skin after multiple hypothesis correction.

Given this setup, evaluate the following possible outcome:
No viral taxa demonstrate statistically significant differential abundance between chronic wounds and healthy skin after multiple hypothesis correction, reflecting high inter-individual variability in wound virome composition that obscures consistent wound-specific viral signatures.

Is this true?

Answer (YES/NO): NO